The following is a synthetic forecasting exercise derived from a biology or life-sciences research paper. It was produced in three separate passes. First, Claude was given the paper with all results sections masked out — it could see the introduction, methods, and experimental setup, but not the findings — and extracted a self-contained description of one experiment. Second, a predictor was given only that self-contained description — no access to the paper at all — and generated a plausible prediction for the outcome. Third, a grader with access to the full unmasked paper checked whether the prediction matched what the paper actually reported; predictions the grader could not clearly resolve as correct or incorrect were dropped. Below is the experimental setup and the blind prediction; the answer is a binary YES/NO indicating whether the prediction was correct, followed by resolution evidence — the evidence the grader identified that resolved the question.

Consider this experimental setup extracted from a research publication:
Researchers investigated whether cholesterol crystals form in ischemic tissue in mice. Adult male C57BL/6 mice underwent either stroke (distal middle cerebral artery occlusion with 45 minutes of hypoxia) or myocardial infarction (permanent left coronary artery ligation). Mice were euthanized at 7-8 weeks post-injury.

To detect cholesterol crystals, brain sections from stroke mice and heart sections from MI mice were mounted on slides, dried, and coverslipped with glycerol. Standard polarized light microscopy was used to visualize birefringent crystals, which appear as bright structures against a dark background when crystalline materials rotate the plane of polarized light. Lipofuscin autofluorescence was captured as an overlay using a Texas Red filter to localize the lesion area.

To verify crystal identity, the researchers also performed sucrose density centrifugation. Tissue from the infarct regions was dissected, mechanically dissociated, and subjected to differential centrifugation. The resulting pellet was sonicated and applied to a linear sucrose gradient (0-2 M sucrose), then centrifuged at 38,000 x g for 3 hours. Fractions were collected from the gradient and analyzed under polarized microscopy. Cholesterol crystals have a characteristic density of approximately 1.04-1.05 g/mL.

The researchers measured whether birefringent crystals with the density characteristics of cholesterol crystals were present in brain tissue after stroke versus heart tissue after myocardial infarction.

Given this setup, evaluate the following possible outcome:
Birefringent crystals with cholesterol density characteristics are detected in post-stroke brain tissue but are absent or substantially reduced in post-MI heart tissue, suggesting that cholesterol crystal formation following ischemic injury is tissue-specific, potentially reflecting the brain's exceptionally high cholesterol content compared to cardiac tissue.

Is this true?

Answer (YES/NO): YES